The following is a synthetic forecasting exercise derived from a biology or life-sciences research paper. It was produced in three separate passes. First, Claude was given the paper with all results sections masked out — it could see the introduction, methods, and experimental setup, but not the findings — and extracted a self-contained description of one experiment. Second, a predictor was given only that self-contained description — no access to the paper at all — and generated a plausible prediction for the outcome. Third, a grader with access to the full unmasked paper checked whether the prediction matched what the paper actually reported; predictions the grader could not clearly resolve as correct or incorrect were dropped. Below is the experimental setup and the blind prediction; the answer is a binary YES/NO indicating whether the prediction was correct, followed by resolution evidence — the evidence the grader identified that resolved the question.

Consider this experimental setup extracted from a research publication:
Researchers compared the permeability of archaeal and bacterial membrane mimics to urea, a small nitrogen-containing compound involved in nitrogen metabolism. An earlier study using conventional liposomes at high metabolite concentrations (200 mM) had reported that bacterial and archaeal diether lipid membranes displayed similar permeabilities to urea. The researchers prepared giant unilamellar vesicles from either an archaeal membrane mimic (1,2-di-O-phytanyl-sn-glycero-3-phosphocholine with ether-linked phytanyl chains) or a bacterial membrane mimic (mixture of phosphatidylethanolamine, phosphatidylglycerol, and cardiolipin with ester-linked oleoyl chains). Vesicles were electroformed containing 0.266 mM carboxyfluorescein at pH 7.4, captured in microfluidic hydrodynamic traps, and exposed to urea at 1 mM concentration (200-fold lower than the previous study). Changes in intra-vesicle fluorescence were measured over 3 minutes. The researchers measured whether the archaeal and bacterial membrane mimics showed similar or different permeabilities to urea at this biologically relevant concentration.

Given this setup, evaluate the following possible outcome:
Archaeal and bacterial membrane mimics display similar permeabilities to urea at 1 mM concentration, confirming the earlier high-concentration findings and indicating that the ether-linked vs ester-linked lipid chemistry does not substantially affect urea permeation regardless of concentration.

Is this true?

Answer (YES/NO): NO